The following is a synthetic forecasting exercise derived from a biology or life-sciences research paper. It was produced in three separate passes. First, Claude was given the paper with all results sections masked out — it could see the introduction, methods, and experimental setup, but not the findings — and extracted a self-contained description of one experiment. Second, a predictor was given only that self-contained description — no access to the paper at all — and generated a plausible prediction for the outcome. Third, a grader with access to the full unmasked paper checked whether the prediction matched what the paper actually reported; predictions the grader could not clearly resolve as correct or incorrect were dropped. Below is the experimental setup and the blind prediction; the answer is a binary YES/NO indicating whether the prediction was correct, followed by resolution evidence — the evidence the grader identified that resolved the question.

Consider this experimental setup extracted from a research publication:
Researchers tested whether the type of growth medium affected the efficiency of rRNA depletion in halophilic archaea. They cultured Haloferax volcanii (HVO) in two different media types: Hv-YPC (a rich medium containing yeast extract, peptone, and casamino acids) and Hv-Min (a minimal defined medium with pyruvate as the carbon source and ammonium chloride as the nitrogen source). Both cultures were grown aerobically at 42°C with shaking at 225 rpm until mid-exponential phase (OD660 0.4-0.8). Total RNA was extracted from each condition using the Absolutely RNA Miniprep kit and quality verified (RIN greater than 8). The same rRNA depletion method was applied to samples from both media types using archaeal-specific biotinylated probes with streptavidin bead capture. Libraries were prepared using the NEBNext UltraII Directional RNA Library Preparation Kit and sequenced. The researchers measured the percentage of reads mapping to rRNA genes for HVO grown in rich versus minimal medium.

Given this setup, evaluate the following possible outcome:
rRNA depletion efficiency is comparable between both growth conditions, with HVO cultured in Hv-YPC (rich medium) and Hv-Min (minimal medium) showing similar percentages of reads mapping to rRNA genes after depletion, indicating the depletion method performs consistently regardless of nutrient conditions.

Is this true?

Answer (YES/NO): YES